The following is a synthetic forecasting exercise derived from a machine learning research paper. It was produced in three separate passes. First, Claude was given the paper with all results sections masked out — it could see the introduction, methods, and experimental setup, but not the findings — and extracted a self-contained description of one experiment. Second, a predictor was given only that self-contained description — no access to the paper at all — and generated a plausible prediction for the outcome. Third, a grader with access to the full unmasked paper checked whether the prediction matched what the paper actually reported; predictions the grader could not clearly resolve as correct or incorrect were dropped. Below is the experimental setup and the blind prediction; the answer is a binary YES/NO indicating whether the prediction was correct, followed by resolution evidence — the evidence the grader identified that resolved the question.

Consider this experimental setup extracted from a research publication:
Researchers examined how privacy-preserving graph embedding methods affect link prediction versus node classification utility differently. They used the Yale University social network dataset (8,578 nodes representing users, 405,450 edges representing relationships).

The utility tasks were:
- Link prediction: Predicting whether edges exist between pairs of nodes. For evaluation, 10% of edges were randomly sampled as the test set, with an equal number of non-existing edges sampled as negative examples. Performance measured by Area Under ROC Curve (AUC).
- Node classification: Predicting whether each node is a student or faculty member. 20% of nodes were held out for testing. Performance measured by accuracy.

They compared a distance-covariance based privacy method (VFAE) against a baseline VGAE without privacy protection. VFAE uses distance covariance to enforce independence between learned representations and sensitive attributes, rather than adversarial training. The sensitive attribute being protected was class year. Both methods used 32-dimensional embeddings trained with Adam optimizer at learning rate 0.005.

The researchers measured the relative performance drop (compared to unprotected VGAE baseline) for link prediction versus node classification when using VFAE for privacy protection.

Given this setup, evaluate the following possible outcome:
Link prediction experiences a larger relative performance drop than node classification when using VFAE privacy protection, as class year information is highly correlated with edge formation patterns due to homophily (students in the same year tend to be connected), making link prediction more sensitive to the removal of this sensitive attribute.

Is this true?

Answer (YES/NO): YES